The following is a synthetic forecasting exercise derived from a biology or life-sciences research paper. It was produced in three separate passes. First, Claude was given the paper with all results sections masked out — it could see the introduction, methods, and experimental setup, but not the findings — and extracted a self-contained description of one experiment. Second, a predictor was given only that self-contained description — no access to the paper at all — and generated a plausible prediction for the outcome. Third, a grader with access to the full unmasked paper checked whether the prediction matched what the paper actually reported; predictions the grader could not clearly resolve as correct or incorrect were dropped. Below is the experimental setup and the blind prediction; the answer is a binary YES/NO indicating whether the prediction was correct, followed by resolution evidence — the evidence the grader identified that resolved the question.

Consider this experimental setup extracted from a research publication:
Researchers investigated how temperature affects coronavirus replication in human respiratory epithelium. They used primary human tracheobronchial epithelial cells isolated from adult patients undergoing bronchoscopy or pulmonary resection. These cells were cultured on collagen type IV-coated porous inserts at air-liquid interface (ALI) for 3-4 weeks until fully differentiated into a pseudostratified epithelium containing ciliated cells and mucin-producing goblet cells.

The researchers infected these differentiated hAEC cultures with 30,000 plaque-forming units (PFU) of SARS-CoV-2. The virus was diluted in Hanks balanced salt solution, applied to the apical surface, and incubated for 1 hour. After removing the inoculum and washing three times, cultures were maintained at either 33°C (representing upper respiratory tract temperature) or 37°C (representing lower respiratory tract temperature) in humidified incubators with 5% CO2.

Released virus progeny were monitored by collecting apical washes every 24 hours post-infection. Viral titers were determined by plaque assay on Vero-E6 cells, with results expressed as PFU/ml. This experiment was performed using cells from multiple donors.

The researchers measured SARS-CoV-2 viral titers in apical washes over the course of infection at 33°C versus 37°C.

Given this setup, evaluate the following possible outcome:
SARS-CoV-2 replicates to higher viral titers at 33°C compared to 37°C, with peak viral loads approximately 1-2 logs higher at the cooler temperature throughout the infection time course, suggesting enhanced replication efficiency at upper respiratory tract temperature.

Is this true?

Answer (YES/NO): NO